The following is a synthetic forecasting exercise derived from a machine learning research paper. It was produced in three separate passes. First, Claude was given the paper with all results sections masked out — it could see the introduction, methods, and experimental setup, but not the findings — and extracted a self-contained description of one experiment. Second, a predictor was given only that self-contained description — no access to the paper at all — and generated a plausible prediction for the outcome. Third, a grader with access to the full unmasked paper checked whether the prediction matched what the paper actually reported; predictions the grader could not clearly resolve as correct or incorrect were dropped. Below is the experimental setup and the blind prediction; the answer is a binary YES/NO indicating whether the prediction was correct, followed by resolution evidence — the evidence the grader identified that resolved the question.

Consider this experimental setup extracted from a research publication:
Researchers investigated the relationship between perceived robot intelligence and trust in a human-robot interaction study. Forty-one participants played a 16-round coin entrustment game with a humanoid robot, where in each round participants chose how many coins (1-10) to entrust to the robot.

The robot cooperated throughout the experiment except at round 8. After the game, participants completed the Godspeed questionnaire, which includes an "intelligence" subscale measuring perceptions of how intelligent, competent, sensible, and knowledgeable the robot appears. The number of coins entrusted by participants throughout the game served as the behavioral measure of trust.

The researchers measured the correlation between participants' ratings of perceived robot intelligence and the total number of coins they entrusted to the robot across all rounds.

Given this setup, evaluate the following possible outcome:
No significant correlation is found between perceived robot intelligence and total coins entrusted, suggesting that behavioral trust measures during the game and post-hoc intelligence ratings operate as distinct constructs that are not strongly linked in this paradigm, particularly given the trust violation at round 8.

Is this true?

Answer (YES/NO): NO